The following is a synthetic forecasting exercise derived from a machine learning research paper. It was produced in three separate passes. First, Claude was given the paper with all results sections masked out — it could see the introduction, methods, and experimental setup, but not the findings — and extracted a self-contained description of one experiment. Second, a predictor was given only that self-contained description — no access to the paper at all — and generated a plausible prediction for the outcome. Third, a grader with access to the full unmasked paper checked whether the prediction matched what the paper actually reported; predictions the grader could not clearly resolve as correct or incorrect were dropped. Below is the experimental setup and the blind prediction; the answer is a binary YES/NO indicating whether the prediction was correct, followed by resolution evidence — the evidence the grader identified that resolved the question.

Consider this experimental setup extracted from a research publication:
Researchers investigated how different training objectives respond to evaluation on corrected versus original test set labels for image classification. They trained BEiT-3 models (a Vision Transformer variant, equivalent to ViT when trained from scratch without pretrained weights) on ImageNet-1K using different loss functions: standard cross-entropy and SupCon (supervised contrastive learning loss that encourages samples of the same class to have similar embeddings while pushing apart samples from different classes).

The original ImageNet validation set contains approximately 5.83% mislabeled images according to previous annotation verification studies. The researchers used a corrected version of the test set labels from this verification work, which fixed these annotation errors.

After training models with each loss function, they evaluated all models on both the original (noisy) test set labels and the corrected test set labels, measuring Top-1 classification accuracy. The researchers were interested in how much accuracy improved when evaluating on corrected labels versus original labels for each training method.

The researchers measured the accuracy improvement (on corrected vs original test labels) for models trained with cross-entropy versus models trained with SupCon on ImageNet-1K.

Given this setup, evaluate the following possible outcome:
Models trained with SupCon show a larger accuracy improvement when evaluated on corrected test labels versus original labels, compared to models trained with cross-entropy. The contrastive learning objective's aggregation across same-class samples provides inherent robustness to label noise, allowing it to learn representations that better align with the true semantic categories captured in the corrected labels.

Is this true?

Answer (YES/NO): YES